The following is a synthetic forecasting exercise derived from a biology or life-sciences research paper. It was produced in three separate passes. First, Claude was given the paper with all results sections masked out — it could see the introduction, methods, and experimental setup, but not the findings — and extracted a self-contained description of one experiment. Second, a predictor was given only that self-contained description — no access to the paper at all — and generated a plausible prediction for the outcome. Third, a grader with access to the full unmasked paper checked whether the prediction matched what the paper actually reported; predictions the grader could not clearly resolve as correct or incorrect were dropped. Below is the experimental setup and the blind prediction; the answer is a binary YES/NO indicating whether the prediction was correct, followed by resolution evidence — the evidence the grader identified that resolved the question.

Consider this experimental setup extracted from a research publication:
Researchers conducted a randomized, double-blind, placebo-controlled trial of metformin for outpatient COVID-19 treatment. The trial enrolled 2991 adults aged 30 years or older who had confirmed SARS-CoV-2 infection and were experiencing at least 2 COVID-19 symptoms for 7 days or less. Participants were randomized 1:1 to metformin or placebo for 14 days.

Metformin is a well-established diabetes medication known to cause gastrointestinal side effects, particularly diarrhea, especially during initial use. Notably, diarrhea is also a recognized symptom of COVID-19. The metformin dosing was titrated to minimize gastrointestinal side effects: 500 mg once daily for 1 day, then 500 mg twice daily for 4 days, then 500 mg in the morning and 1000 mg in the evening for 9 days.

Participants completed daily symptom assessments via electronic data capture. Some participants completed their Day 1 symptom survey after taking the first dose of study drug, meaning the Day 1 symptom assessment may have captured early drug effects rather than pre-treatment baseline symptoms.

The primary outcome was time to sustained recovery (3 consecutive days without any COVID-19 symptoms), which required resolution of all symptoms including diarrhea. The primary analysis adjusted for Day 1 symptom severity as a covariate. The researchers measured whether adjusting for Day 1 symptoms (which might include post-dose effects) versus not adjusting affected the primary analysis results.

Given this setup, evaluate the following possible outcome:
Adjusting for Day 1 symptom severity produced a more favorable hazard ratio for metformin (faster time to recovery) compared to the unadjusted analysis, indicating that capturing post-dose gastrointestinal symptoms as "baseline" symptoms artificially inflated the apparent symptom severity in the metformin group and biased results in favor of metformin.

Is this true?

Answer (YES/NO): NO